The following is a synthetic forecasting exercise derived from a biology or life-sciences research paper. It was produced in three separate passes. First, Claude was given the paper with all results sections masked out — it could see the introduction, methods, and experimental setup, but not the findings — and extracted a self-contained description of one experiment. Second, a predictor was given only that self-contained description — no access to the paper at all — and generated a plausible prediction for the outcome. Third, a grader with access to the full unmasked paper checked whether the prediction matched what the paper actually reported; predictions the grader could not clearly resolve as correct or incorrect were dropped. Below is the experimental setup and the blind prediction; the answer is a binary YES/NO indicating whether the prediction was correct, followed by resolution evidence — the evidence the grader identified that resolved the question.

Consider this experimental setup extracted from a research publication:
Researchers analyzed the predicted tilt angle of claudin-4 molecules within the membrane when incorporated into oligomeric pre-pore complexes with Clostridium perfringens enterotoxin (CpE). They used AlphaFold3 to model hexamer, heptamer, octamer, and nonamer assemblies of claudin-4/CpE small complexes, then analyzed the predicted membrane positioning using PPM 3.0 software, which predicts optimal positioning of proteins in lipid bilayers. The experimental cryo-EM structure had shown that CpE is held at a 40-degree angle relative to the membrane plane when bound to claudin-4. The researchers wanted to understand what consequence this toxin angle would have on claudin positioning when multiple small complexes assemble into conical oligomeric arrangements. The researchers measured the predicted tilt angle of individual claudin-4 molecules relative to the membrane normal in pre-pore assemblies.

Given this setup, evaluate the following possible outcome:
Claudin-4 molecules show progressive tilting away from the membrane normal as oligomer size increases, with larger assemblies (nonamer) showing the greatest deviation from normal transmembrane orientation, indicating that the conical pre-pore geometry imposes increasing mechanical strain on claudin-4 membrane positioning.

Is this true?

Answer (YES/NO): NO